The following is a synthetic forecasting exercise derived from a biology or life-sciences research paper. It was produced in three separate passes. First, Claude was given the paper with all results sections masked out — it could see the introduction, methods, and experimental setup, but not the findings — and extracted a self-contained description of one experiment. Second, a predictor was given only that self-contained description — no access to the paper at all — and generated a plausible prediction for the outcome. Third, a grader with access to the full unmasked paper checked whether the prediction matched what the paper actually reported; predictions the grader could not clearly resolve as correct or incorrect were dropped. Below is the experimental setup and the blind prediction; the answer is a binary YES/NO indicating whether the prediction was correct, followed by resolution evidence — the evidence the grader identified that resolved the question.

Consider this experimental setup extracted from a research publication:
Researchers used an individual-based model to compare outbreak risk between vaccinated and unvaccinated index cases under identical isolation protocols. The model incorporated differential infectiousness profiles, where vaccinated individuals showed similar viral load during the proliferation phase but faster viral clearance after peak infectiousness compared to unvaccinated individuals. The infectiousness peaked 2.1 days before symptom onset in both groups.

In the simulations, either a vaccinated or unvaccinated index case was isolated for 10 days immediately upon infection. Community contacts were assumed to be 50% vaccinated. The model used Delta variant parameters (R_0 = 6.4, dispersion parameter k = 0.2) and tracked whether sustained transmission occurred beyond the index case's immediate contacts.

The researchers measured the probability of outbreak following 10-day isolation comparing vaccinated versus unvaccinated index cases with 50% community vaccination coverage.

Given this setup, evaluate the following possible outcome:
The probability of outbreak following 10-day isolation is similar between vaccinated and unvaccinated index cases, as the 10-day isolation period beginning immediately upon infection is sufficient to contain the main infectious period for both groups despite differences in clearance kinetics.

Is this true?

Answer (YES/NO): NO